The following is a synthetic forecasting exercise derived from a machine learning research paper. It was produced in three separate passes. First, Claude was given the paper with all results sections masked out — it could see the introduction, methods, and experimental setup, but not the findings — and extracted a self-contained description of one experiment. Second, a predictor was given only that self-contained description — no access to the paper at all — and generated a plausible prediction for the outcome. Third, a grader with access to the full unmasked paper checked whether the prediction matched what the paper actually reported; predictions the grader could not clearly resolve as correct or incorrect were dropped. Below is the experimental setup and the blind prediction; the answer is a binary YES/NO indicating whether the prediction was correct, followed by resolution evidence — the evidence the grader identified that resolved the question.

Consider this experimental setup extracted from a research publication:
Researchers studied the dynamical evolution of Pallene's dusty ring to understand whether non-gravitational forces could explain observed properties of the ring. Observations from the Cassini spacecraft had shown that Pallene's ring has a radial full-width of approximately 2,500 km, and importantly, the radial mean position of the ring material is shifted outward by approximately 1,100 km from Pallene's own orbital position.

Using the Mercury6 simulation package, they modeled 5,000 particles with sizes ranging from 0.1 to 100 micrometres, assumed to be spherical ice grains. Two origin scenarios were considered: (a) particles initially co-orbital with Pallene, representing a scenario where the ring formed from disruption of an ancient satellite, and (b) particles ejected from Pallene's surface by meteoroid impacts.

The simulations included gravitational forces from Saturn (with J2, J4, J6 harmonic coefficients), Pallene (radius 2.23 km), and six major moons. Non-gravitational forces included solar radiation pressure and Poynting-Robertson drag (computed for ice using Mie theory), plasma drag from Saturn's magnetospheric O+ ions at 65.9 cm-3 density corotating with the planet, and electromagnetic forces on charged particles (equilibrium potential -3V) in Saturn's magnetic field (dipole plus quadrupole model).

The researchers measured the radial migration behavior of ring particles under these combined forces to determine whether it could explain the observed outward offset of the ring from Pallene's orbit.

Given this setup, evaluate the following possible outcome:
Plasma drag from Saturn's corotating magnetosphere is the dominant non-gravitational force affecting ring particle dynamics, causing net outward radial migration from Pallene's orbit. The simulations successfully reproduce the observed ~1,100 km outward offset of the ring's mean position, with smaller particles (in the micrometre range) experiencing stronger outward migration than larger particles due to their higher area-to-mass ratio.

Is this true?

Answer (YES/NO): NO